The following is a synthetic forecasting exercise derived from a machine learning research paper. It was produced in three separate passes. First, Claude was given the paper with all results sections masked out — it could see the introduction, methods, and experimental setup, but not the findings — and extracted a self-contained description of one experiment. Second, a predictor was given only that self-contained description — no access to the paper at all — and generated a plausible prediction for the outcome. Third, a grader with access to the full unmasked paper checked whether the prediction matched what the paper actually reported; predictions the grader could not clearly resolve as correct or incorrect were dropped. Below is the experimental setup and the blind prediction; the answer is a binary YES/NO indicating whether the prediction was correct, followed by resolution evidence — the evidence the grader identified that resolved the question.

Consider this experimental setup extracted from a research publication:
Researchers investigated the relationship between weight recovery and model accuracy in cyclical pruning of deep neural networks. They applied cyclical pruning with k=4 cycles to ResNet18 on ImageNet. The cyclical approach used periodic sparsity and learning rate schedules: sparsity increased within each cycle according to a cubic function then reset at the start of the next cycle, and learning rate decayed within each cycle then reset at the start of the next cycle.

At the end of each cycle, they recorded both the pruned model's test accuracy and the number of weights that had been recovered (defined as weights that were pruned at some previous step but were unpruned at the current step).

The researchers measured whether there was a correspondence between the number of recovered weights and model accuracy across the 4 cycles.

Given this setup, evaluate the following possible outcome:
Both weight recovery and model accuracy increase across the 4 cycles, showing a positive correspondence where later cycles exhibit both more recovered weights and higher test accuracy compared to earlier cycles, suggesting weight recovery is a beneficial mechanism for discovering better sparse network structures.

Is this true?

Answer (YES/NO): YES